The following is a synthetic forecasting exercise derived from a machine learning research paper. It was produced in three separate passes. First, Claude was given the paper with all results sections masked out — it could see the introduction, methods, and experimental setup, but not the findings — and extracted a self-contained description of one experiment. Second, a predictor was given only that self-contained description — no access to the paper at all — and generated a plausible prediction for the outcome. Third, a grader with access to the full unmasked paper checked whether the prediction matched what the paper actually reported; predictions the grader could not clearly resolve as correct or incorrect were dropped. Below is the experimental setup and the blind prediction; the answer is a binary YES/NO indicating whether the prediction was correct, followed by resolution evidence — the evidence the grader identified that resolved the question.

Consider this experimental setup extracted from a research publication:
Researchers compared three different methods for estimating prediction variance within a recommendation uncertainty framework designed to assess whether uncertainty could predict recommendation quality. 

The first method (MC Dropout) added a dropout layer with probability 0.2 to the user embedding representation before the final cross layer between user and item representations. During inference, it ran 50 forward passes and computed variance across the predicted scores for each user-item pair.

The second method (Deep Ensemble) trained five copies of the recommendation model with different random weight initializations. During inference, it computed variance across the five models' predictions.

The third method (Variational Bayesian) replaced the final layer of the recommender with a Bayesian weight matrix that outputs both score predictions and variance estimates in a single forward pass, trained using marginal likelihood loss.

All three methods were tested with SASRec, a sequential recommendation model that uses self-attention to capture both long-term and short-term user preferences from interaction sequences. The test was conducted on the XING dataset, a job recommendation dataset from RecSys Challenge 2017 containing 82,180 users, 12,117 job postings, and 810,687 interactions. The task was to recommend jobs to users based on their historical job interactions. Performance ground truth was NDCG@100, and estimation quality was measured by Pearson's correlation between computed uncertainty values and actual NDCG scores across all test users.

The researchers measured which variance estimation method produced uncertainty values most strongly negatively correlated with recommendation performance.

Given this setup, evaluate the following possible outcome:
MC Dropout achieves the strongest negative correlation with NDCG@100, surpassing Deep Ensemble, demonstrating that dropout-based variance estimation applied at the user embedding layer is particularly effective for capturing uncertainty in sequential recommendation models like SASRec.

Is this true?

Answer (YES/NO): NO